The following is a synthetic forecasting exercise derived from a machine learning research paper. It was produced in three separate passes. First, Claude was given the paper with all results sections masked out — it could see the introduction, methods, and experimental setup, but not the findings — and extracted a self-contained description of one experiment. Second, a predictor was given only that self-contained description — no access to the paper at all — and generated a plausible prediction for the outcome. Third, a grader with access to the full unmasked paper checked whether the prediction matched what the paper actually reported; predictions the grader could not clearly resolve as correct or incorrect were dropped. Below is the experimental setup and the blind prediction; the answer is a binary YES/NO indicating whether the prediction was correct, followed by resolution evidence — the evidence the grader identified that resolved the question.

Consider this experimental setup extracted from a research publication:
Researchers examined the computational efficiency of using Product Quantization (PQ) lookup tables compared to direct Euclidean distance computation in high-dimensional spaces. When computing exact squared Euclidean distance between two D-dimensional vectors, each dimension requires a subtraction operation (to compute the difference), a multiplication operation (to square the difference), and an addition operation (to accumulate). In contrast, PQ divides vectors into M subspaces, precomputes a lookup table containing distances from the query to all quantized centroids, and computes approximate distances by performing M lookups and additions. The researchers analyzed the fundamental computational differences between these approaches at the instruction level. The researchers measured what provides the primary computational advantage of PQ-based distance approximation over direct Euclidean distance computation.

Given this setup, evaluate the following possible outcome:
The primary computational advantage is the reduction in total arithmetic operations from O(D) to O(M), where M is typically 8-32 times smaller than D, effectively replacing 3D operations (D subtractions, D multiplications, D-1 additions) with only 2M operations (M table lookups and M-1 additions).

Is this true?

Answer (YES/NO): NO